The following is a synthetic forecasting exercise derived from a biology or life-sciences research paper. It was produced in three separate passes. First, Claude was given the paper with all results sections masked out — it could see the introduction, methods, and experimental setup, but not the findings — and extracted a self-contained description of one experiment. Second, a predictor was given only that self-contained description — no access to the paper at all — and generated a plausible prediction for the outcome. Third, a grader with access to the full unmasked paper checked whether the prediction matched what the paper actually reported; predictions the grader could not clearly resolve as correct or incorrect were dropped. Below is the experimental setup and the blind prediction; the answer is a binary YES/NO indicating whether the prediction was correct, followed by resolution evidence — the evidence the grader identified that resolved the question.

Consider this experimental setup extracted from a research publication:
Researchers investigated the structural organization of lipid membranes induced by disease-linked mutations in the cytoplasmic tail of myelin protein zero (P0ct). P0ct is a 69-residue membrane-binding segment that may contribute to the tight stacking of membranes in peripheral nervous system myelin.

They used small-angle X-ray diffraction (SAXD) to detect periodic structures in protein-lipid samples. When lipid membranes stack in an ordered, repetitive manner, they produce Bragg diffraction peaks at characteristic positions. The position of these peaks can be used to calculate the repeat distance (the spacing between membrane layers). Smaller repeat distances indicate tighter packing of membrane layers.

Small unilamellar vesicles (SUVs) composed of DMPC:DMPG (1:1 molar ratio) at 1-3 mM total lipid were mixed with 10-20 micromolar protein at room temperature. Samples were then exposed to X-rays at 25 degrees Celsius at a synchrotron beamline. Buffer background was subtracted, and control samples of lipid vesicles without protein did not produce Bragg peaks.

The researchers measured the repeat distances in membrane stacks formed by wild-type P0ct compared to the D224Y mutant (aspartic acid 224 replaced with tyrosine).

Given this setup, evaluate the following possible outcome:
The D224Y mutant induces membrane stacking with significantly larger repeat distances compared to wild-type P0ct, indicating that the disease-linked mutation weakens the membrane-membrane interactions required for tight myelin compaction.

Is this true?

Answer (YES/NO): NO